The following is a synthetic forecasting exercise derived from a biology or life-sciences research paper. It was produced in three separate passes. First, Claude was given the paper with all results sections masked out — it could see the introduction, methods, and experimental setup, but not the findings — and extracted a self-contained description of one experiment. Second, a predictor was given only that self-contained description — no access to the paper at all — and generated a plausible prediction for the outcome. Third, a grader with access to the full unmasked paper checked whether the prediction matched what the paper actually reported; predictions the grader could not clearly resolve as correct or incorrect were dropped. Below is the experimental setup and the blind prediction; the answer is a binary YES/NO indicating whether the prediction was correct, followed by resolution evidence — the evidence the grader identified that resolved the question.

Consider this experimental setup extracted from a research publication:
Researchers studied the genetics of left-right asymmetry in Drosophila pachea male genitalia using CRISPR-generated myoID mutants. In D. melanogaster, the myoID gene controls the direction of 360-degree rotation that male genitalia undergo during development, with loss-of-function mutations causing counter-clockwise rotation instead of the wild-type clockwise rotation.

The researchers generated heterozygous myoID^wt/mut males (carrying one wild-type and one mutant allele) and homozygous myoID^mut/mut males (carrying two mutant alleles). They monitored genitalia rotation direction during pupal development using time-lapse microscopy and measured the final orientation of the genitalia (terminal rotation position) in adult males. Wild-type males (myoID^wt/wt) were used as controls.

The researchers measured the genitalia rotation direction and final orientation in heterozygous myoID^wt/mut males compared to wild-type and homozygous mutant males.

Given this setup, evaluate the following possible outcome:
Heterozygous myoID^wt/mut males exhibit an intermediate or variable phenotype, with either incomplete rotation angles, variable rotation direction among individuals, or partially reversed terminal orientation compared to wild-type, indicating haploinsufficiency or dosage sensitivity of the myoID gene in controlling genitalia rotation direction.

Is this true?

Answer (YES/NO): NO